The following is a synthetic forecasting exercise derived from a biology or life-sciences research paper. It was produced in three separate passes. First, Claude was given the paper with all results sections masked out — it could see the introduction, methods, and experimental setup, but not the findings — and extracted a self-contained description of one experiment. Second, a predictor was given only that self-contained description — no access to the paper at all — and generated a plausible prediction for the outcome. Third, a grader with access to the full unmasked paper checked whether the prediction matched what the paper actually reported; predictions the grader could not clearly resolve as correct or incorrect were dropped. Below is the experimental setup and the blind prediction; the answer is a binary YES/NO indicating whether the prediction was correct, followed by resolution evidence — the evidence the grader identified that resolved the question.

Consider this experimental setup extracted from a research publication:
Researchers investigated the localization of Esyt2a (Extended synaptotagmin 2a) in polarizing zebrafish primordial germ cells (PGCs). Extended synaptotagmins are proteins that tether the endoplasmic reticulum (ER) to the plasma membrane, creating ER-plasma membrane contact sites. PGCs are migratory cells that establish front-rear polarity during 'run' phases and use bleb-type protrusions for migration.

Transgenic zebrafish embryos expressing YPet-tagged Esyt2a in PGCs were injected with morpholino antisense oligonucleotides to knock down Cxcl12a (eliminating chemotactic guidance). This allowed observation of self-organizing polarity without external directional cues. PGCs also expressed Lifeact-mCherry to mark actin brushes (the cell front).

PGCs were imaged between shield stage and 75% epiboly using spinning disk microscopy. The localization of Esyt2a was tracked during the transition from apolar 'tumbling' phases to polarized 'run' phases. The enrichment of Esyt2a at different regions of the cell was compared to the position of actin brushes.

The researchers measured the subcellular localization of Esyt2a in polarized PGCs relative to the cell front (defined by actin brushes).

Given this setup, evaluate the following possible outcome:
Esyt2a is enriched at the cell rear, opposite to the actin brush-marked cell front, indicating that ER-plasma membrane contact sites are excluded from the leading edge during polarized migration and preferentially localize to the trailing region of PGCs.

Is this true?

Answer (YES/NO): YES